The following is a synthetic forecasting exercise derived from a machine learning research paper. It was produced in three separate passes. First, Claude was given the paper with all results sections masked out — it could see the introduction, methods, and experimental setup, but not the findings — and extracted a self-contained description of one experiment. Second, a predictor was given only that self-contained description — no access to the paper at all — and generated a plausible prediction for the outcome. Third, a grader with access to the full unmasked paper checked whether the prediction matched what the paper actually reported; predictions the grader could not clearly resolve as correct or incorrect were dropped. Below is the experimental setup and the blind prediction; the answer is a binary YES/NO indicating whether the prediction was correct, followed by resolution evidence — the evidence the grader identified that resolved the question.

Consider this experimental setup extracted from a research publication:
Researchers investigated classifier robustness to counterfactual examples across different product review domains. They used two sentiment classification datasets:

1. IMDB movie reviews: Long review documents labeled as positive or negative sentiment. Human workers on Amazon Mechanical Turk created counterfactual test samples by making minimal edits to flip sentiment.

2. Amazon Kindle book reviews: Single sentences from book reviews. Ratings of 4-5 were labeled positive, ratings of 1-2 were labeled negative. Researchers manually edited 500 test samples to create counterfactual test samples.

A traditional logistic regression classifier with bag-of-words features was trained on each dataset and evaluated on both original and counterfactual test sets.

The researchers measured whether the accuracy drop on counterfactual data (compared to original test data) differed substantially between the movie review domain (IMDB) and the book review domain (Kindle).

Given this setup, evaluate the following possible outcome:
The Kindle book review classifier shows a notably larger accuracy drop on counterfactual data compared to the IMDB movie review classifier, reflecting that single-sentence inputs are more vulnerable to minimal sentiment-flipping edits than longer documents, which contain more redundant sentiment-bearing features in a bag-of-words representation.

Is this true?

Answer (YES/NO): NO